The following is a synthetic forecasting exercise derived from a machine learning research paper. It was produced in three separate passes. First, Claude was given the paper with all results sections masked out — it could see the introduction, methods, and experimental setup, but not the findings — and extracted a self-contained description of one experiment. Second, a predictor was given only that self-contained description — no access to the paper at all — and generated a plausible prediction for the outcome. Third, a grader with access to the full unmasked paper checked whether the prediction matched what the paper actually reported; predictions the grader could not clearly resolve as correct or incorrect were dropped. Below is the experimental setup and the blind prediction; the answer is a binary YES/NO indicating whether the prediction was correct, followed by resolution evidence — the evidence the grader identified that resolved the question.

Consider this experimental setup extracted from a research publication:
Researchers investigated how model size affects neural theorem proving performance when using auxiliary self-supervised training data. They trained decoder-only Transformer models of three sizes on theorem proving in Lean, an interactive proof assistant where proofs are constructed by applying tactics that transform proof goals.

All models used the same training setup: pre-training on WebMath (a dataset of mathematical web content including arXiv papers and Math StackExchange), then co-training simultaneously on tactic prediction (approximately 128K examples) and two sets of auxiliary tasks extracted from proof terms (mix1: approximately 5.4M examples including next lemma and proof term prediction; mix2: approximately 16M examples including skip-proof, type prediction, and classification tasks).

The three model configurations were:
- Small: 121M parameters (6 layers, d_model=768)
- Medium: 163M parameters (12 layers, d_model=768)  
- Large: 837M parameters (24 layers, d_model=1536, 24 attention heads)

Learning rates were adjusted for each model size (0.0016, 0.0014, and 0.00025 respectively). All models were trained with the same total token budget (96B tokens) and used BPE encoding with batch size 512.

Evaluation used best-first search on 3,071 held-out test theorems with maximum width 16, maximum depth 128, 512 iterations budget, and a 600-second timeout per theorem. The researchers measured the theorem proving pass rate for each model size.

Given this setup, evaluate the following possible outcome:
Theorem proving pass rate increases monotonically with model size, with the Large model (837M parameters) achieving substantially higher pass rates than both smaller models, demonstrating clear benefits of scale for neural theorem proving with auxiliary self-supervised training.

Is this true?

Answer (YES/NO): YES